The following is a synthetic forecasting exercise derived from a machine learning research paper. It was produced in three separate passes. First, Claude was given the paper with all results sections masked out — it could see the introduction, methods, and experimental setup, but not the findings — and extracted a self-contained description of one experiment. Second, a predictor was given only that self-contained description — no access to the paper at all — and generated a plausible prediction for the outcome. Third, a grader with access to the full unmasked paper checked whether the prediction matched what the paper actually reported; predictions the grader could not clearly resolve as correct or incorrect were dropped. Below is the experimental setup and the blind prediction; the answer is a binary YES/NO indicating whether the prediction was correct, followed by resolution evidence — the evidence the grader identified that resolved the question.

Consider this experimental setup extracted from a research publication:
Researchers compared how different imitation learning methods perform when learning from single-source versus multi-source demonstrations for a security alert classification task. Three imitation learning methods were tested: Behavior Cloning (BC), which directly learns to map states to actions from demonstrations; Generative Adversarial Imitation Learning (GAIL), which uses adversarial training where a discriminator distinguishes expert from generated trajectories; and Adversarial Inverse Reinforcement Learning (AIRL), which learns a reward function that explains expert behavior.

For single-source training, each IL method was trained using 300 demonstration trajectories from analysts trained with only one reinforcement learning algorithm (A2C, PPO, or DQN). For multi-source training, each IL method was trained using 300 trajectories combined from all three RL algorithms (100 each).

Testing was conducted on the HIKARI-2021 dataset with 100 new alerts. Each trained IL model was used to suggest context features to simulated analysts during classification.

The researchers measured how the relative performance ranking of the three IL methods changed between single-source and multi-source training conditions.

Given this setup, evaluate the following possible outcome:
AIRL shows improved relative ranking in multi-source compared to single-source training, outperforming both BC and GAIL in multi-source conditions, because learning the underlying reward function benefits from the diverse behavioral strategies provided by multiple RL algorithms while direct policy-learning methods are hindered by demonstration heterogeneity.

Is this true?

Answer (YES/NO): NO